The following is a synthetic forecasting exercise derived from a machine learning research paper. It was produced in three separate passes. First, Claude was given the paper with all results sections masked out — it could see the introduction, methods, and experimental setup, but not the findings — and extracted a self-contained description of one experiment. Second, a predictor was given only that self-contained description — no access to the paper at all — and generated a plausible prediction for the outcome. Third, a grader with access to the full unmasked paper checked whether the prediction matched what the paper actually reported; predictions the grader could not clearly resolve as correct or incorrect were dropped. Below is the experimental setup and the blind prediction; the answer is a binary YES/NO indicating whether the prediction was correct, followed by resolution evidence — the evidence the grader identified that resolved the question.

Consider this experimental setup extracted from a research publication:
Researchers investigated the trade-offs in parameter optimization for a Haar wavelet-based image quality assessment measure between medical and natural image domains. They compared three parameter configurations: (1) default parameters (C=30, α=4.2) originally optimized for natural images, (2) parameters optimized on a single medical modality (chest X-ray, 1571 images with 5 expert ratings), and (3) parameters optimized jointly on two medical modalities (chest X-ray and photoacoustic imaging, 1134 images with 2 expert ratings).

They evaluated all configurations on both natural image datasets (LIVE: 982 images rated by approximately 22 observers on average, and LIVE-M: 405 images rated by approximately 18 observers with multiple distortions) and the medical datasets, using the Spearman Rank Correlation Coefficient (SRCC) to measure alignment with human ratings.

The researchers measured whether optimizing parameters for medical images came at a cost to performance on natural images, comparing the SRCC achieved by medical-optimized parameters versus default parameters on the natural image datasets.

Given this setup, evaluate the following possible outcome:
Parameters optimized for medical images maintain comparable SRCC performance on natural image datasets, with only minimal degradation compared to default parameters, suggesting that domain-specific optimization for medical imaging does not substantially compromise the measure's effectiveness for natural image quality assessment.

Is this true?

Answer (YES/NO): YES